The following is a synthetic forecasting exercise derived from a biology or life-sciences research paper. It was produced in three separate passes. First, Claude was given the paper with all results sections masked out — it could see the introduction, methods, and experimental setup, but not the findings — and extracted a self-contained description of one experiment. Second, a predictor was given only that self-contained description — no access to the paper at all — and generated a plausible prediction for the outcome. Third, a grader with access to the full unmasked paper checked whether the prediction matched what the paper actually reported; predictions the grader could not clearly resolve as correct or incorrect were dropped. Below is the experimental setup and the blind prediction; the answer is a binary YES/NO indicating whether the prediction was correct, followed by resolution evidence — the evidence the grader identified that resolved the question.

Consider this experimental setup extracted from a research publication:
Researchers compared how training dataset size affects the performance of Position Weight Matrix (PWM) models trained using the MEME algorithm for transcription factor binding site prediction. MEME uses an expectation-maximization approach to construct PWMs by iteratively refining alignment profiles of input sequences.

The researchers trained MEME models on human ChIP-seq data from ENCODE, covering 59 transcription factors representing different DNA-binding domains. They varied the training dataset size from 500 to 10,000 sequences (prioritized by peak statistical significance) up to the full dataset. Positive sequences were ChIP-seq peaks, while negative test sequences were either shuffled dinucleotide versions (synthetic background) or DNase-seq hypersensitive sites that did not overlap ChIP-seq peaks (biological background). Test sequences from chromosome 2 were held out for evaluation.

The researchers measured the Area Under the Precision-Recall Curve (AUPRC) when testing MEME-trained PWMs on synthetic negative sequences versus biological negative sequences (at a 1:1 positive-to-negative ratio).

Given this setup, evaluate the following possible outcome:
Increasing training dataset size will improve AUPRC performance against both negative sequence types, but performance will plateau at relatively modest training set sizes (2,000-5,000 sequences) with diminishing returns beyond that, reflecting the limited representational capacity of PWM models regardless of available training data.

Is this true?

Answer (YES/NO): NO